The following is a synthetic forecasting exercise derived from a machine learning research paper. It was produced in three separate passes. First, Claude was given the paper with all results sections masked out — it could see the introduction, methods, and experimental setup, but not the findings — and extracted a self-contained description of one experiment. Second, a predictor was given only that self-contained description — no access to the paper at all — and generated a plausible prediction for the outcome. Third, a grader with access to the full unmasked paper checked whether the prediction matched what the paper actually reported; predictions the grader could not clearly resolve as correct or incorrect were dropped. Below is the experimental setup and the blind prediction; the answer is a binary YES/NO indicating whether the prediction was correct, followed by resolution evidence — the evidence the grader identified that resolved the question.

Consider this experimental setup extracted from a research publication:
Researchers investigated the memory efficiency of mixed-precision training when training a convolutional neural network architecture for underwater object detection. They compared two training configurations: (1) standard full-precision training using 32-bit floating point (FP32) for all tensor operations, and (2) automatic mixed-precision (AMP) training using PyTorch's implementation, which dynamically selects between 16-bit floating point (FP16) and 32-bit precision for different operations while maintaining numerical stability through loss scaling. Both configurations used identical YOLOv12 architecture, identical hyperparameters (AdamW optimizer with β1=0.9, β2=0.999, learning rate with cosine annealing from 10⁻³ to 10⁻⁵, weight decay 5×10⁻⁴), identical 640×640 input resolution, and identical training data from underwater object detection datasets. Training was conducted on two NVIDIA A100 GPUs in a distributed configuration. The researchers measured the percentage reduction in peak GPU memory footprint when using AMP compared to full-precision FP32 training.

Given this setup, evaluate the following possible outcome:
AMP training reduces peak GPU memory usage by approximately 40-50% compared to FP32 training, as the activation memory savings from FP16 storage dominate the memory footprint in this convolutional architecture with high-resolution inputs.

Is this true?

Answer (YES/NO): NO